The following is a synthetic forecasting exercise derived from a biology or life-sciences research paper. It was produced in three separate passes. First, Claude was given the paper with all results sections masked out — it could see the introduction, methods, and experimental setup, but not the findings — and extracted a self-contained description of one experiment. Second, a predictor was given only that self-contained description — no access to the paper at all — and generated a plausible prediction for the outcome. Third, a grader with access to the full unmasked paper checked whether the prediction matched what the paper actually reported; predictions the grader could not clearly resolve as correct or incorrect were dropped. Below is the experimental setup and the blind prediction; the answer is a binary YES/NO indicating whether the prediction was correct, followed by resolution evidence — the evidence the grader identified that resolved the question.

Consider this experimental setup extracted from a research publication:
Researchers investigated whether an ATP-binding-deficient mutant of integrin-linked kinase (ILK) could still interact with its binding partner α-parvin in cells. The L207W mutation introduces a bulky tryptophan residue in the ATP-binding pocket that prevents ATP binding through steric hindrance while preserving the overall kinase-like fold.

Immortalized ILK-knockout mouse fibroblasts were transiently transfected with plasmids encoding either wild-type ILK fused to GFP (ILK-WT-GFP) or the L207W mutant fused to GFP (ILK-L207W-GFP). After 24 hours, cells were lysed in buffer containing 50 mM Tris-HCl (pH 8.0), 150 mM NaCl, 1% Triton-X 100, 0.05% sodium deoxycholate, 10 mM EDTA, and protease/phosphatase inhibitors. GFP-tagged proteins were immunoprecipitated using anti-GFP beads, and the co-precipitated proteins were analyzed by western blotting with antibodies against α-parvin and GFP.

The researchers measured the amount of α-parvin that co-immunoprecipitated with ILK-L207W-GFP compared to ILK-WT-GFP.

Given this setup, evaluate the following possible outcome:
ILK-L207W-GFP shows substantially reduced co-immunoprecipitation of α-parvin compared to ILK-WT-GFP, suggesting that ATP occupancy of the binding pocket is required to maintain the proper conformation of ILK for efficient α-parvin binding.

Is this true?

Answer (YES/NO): NO